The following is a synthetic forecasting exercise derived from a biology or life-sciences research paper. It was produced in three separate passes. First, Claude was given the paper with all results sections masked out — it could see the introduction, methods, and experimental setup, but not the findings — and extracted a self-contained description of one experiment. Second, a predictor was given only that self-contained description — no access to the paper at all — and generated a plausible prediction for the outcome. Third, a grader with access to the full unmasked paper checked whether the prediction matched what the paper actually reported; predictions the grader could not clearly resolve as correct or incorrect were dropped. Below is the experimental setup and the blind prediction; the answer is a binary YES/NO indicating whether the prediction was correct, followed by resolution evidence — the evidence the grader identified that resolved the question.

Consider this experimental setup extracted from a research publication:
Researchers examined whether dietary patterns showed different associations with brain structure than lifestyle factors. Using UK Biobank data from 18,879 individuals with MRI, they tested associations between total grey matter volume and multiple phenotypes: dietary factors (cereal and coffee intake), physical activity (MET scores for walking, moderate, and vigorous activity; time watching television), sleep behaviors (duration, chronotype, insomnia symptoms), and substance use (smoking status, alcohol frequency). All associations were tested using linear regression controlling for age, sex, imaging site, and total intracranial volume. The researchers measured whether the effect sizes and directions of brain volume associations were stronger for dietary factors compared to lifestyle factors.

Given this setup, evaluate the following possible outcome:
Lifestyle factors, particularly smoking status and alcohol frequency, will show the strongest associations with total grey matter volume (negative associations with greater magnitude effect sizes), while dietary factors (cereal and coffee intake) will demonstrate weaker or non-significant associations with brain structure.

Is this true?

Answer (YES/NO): NO